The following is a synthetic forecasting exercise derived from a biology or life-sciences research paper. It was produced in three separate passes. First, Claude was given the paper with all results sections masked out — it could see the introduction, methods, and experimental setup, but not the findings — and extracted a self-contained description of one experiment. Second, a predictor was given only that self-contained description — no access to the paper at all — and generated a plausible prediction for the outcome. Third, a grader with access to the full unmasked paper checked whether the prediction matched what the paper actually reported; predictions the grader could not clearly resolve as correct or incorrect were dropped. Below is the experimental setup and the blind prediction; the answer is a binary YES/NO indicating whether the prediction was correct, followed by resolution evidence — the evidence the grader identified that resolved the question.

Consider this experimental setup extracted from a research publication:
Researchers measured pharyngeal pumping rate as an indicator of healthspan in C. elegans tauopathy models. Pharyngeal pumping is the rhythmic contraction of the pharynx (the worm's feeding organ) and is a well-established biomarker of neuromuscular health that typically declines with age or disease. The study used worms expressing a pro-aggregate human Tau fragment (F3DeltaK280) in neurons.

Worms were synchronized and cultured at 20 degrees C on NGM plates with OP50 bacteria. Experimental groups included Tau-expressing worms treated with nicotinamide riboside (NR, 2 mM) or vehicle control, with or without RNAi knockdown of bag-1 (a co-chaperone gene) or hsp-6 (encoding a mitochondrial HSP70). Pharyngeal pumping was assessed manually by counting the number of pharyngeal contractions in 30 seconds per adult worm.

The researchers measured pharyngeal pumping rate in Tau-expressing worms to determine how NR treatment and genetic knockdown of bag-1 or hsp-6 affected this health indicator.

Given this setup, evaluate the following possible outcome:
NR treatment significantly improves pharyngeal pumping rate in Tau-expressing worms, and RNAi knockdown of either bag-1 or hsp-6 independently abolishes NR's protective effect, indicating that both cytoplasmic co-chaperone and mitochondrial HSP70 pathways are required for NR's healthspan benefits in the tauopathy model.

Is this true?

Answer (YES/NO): NO